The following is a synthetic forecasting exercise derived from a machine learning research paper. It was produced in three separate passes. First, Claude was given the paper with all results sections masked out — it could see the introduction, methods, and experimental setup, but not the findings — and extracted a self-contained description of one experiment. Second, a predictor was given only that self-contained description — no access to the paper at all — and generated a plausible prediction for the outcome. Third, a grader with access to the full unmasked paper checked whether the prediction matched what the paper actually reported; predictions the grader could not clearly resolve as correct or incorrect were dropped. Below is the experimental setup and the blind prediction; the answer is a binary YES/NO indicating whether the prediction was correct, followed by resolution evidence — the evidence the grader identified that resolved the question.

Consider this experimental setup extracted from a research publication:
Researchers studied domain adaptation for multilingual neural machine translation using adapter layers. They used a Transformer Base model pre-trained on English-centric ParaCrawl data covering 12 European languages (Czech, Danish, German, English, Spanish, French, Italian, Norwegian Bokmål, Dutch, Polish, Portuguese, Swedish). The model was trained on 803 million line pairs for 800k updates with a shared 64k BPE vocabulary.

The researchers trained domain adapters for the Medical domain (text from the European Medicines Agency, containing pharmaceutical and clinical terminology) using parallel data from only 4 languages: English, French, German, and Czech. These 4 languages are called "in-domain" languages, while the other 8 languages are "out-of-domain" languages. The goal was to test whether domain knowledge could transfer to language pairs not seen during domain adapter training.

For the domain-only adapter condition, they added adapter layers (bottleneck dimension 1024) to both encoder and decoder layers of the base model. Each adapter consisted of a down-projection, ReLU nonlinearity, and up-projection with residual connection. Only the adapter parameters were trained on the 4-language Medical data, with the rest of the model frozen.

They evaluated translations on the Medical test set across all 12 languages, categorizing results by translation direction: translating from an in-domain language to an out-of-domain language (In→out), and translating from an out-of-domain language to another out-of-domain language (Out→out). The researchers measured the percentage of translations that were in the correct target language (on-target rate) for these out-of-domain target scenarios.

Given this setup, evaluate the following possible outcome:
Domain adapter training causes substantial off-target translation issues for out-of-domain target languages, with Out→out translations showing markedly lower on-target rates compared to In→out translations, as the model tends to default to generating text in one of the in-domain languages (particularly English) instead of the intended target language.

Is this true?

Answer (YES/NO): NO